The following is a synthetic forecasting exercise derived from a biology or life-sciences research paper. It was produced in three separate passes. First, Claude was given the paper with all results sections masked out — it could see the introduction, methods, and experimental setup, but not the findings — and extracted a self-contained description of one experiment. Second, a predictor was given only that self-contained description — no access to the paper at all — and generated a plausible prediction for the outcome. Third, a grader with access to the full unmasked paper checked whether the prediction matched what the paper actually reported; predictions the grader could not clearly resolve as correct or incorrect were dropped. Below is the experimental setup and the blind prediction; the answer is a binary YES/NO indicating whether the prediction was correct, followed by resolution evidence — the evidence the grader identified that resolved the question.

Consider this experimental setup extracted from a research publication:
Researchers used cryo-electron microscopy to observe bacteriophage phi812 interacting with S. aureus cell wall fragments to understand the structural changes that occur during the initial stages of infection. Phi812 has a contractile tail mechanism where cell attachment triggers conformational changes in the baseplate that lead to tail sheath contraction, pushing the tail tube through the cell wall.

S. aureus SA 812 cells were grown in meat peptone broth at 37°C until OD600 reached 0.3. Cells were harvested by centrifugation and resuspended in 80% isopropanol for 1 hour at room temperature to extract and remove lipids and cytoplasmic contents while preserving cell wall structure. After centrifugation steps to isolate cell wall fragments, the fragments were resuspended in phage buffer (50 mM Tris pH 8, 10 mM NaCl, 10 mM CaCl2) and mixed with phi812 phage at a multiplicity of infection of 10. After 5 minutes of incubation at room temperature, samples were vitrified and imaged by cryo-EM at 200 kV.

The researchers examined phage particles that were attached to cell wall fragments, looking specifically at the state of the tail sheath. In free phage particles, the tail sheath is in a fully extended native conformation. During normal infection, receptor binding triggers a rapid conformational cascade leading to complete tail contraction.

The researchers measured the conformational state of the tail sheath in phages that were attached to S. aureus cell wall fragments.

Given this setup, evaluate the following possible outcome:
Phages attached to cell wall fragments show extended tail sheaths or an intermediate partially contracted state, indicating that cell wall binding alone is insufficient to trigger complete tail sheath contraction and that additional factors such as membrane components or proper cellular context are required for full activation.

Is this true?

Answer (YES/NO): YES